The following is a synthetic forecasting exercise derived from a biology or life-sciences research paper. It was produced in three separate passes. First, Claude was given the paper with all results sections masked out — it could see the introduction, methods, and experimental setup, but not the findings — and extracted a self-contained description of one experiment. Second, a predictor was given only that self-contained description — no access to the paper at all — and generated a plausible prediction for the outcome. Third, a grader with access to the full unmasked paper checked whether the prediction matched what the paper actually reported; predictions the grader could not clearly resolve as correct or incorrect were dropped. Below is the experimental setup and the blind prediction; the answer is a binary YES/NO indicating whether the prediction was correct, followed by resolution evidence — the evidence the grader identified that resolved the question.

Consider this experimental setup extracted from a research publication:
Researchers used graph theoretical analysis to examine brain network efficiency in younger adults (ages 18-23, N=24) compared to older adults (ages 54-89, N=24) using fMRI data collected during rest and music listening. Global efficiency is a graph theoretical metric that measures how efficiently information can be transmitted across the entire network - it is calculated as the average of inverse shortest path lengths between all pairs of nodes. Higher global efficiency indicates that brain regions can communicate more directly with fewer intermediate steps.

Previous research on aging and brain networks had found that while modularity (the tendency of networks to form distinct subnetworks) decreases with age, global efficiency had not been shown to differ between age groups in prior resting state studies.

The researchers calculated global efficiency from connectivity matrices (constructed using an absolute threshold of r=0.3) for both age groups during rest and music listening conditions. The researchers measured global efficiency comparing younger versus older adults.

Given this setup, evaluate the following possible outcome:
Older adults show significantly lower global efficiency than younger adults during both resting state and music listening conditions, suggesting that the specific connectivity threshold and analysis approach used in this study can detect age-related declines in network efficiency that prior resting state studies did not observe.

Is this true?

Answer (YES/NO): NO